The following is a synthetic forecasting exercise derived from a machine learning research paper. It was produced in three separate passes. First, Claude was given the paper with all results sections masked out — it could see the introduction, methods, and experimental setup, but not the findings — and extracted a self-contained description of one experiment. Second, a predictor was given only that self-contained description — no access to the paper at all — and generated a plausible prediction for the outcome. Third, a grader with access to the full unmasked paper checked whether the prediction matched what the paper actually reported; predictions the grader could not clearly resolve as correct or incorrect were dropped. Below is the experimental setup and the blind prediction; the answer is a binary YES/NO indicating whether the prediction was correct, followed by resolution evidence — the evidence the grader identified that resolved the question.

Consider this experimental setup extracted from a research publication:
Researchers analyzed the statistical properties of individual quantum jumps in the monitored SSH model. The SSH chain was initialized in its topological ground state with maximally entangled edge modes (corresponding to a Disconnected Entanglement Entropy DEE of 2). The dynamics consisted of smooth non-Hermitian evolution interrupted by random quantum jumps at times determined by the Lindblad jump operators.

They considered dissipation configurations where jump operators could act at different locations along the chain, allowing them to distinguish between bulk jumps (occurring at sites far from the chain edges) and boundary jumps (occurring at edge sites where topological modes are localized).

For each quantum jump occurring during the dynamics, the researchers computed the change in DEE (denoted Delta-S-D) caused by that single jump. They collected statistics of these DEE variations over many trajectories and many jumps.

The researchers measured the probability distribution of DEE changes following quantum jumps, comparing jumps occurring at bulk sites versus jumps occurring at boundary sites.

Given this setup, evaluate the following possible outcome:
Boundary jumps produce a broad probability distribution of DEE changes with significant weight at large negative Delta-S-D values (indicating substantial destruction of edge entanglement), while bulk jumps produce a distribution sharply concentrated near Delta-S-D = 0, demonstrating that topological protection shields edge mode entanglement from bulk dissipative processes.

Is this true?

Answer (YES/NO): NO